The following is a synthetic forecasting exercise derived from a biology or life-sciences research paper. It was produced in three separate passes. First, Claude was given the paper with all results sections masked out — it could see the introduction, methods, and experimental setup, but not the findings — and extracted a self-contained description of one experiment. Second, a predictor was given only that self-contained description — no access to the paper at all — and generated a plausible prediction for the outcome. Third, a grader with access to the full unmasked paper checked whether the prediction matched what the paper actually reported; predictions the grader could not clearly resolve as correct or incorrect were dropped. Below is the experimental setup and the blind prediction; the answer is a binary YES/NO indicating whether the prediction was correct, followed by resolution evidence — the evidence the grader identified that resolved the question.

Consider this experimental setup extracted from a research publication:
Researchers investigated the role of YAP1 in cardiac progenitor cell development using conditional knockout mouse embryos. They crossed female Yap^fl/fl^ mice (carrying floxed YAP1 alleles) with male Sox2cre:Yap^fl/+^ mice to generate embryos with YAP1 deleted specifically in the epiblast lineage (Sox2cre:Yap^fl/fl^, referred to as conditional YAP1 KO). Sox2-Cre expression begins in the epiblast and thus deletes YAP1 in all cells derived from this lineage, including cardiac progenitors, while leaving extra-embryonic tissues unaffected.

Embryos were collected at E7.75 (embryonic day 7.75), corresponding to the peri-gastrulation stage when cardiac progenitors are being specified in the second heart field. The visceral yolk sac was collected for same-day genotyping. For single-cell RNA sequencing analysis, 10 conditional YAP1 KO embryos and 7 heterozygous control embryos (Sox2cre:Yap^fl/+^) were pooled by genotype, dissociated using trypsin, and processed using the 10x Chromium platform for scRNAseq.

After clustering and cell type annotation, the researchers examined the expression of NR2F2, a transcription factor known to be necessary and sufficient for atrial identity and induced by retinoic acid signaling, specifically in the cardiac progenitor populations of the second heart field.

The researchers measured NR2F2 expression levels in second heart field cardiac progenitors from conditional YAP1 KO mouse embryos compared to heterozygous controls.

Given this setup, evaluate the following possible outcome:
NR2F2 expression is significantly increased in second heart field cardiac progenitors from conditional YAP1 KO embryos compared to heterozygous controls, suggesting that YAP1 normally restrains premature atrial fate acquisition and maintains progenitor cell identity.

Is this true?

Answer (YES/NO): NO